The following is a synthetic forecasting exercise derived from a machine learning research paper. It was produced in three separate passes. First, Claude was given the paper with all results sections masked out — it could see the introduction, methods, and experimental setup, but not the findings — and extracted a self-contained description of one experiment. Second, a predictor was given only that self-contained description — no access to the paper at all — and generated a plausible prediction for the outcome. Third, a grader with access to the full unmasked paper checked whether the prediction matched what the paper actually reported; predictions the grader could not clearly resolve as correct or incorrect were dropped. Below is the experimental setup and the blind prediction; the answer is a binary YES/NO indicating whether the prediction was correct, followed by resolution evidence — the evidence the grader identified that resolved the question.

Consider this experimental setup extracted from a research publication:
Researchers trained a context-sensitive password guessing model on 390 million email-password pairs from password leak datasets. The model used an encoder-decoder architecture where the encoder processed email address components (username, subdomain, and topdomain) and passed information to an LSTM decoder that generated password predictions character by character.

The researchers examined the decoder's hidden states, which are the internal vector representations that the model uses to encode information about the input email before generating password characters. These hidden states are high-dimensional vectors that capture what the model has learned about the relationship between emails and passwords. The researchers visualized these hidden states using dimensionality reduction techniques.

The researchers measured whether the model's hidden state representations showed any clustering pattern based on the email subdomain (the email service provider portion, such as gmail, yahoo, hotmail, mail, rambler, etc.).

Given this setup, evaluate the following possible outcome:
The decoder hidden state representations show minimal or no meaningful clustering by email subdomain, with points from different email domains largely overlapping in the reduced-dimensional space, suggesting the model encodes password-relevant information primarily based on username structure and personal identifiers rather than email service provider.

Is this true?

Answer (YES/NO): NO